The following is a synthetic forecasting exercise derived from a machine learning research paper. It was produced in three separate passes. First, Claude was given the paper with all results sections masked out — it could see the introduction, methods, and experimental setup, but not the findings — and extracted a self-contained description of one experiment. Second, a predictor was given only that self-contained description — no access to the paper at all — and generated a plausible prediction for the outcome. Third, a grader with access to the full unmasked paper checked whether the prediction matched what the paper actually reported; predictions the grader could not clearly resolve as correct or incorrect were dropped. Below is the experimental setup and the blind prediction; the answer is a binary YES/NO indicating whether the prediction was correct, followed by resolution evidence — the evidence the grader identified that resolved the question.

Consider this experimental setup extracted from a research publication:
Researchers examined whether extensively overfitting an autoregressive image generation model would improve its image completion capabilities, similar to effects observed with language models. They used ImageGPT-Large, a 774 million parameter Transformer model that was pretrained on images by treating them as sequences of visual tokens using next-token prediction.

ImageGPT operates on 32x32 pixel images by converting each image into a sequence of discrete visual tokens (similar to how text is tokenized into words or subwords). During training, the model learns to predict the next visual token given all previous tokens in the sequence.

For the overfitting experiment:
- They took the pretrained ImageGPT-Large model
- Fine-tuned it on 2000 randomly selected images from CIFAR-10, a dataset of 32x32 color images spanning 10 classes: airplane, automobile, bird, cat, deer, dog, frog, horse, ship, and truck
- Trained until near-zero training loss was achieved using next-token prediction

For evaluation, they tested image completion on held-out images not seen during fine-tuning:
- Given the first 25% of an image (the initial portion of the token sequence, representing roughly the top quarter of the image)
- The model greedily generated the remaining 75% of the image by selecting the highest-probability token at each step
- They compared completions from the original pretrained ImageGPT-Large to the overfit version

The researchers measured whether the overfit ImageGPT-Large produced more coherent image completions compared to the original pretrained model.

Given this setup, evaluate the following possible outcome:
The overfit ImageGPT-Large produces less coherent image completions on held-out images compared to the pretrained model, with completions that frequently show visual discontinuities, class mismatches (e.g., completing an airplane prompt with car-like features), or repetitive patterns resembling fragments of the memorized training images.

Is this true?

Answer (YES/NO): NO